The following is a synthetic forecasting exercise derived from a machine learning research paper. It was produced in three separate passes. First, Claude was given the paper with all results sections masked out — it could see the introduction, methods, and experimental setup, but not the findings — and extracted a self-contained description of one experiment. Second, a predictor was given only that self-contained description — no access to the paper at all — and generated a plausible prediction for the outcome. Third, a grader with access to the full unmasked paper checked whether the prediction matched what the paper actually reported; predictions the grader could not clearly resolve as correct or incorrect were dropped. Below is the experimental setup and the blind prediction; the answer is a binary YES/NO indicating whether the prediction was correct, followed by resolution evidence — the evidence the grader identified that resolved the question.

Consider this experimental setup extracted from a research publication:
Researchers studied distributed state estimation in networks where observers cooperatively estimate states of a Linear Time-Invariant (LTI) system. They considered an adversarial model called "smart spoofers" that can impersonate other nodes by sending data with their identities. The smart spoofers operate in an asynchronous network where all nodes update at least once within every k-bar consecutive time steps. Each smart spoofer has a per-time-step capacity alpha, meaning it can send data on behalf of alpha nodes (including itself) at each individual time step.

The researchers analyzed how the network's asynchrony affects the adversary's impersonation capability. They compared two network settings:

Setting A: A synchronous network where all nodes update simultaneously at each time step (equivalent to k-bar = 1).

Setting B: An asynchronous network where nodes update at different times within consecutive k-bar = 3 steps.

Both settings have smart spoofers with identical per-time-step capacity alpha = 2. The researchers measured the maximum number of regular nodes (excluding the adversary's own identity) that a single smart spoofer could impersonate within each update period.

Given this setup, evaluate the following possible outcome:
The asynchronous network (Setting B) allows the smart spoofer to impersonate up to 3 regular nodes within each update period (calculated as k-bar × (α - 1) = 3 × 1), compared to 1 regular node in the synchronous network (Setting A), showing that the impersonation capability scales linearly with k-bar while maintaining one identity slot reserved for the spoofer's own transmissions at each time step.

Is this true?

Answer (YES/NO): NO